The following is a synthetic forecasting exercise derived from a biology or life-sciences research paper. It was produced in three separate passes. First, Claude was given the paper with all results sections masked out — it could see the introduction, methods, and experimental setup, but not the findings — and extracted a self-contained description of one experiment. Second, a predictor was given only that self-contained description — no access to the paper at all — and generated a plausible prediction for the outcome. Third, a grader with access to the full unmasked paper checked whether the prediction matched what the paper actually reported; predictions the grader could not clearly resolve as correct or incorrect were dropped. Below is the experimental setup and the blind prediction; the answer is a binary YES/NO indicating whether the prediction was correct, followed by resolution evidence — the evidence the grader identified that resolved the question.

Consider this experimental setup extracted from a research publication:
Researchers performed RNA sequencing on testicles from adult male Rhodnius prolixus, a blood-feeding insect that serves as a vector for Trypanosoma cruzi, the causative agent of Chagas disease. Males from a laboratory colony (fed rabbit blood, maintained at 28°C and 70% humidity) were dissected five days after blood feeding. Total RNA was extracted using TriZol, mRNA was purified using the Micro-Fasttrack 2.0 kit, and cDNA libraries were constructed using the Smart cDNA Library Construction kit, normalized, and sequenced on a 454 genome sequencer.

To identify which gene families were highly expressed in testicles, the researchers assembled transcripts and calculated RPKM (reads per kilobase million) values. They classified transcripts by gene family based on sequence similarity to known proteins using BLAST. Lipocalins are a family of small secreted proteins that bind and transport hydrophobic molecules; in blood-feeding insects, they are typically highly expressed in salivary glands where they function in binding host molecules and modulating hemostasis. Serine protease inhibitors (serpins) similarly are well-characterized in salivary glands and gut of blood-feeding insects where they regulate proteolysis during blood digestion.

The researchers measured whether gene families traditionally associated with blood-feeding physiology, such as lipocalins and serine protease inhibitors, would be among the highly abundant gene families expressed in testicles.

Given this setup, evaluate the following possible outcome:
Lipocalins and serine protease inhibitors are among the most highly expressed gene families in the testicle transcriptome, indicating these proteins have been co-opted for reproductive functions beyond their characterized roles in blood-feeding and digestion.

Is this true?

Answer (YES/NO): YES